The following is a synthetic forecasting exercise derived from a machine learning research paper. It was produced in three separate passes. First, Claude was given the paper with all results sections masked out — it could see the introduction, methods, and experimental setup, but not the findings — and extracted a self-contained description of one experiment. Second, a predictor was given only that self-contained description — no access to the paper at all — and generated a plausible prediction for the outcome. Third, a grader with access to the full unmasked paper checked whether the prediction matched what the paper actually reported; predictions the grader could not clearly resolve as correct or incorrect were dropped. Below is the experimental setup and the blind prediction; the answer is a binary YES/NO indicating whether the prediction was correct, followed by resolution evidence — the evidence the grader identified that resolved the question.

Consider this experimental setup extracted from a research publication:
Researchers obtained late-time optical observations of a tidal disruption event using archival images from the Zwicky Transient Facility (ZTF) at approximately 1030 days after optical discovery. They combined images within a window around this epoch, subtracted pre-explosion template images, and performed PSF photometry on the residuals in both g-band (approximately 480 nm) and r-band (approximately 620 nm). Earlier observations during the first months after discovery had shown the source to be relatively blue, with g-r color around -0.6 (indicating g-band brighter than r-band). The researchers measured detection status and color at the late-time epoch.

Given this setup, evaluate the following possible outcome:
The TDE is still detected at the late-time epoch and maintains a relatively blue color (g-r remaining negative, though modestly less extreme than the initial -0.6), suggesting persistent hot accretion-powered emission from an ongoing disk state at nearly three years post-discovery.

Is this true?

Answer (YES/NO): NO